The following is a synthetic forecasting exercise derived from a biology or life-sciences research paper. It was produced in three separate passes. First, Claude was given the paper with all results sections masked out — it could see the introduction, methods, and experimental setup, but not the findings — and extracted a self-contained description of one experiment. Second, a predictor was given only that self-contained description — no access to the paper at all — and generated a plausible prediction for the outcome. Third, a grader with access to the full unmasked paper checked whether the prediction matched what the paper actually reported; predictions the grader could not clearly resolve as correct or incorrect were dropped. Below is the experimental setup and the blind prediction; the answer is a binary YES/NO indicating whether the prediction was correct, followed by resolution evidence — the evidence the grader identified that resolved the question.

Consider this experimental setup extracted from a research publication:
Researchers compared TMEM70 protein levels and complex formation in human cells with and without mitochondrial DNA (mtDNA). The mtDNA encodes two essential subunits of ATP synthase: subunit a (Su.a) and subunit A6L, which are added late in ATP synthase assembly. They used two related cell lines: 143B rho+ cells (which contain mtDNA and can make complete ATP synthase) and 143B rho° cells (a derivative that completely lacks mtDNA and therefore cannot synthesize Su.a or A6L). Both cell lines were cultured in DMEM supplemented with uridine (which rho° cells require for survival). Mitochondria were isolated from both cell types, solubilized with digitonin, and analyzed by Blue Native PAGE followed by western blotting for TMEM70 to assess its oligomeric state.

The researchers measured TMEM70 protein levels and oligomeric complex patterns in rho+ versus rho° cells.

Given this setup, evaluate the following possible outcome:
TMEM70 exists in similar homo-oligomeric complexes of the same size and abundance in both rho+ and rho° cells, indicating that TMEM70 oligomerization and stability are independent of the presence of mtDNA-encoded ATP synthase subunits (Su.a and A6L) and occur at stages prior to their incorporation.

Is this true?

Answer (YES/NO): NO